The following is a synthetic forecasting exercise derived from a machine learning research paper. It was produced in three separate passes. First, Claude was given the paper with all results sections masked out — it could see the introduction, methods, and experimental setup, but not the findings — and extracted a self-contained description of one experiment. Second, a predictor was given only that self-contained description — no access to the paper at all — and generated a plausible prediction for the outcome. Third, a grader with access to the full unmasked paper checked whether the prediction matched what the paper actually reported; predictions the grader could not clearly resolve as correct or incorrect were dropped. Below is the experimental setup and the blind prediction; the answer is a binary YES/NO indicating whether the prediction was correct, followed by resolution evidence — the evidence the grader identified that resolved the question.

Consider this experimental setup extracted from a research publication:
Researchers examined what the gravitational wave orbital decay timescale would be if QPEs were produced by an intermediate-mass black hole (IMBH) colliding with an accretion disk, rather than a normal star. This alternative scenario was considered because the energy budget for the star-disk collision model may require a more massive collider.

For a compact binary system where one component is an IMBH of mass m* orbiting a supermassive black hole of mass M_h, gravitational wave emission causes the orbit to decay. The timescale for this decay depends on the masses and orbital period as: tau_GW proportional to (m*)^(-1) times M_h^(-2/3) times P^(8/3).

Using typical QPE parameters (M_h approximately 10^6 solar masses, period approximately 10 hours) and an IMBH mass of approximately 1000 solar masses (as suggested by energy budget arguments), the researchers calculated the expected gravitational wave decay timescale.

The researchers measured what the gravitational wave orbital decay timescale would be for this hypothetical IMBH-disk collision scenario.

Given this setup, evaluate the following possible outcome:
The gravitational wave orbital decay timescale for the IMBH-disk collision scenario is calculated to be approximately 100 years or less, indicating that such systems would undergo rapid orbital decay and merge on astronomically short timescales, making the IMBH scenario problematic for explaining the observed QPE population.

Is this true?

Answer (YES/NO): NO